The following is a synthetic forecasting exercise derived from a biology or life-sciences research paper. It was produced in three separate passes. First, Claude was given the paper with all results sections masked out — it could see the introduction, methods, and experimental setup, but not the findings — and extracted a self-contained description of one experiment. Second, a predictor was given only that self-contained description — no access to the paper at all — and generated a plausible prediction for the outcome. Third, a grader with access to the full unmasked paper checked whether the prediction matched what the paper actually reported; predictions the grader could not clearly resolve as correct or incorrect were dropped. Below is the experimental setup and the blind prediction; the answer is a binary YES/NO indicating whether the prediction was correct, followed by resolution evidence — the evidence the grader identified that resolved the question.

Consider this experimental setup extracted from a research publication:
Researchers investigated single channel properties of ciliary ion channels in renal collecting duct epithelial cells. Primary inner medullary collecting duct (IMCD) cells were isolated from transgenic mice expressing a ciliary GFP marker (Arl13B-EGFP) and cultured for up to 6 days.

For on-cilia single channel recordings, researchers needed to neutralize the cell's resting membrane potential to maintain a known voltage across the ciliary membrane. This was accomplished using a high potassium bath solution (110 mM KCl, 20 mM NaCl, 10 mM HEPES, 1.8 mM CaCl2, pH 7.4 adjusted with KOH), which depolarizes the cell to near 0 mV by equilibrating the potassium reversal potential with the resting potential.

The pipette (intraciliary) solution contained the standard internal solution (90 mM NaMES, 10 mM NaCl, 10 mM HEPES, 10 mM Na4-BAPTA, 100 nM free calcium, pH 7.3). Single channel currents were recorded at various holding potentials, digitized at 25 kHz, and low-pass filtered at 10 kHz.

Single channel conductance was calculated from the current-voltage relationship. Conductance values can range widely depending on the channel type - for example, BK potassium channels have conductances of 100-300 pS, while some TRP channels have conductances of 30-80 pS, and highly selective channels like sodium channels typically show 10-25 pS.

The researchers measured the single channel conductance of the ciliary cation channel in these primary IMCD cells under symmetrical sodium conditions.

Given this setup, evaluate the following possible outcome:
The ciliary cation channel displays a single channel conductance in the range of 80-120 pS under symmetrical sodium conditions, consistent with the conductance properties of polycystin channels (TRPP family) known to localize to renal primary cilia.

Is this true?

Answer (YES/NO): YES